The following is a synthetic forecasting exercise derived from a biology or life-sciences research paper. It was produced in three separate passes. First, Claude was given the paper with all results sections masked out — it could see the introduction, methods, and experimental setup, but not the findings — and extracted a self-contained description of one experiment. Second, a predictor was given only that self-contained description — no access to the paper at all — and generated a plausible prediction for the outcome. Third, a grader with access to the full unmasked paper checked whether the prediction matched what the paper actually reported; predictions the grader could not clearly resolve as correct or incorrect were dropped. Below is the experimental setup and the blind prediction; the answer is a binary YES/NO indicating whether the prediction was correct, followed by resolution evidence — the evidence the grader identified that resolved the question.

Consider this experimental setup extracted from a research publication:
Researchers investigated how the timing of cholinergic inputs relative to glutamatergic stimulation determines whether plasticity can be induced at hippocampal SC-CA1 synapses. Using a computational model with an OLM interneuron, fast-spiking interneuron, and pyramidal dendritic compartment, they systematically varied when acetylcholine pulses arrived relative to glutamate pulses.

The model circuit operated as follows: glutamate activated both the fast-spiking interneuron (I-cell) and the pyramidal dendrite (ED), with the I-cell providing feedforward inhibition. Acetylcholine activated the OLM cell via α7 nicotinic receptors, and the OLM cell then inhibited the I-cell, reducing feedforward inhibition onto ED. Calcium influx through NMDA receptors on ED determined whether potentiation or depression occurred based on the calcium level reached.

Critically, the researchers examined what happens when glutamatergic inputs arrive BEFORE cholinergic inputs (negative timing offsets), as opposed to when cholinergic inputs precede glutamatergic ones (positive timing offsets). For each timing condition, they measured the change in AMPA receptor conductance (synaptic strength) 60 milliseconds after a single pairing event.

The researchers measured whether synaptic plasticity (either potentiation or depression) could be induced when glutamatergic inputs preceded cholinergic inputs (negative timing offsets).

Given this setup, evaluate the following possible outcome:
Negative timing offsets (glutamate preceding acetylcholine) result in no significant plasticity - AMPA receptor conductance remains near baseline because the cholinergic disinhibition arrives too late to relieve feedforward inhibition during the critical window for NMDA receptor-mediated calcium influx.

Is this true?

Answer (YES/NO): YES